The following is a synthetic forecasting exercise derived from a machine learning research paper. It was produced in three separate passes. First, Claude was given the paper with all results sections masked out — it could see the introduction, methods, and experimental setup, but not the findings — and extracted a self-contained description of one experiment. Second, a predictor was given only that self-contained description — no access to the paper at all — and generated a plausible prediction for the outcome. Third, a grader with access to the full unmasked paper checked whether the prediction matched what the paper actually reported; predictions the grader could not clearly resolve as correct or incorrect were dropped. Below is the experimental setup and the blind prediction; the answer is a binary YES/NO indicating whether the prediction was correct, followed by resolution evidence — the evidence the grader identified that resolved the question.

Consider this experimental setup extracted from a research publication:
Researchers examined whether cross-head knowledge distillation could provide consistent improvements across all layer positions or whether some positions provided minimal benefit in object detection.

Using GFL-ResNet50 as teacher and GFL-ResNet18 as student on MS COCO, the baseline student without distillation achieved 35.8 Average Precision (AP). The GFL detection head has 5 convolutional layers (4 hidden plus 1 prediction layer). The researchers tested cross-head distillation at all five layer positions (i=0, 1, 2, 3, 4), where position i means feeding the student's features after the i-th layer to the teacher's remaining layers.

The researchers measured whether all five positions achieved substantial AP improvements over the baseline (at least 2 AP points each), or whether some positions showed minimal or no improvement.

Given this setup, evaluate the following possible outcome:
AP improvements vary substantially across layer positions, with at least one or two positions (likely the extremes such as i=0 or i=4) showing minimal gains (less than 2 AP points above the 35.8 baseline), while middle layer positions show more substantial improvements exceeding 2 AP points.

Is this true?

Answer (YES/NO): NO